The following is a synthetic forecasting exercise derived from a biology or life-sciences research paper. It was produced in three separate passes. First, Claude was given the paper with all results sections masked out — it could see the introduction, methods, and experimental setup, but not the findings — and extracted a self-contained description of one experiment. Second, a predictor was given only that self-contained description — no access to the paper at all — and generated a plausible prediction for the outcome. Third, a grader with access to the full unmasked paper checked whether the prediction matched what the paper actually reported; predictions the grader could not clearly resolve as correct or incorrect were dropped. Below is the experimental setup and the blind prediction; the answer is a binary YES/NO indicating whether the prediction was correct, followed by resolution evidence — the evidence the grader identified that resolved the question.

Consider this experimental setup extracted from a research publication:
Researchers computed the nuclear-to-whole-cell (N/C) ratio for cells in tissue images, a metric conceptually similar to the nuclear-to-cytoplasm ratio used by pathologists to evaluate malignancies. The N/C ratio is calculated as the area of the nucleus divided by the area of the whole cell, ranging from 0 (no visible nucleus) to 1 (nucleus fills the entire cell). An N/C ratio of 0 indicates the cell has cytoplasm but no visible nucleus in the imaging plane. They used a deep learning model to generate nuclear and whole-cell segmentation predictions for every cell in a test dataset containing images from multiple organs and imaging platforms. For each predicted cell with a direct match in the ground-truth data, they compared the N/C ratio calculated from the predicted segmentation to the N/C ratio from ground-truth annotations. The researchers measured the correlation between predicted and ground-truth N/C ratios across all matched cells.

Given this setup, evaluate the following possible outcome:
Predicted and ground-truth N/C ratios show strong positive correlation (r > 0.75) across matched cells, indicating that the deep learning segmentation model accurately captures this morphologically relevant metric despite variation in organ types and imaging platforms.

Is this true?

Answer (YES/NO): YES